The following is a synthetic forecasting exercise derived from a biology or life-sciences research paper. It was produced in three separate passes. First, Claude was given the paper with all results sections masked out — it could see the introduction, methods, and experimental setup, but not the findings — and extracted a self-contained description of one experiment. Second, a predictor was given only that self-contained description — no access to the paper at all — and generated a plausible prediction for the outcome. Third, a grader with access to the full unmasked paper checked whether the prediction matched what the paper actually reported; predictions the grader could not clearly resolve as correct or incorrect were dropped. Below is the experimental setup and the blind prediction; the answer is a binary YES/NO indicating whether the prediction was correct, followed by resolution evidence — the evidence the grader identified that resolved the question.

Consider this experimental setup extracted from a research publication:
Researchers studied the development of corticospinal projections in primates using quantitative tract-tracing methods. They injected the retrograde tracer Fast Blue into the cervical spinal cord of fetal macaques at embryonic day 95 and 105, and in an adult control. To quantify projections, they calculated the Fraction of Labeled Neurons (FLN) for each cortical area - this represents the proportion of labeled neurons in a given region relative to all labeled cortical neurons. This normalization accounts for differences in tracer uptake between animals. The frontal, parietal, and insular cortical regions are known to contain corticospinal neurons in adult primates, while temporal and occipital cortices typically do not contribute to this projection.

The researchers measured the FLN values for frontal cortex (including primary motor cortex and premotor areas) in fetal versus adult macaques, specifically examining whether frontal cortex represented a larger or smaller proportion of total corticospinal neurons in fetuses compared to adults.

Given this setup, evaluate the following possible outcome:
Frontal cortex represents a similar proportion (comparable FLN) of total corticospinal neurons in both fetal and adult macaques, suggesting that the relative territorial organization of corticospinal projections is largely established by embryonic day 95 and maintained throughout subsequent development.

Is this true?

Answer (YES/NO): YES